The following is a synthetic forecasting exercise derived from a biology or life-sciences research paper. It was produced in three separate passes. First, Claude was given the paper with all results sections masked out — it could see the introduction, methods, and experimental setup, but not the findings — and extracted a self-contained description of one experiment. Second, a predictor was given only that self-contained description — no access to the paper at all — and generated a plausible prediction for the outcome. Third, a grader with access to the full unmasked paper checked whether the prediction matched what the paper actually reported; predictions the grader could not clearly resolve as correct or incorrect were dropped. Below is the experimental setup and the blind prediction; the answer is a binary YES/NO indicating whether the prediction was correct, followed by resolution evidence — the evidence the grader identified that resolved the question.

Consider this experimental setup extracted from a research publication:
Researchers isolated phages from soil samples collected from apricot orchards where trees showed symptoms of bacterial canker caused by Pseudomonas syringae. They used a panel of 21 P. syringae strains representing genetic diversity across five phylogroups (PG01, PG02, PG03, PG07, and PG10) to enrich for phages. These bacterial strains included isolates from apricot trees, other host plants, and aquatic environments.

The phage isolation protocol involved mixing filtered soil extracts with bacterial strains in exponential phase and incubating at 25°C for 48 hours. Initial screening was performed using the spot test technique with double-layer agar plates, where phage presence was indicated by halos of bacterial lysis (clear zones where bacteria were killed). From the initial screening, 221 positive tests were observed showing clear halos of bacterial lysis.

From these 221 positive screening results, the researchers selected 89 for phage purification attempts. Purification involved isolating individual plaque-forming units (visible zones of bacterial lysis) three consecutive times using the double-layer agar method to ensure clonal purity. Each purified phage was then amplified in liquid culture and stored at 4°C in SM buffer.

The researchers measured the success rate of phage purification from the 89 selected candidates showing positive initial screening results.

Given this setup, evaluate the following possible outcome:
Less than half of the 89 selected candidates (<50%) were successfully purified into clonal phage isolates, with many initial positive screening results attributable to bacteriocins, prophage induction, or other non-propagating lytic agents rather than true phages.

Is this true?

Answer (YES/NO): NO